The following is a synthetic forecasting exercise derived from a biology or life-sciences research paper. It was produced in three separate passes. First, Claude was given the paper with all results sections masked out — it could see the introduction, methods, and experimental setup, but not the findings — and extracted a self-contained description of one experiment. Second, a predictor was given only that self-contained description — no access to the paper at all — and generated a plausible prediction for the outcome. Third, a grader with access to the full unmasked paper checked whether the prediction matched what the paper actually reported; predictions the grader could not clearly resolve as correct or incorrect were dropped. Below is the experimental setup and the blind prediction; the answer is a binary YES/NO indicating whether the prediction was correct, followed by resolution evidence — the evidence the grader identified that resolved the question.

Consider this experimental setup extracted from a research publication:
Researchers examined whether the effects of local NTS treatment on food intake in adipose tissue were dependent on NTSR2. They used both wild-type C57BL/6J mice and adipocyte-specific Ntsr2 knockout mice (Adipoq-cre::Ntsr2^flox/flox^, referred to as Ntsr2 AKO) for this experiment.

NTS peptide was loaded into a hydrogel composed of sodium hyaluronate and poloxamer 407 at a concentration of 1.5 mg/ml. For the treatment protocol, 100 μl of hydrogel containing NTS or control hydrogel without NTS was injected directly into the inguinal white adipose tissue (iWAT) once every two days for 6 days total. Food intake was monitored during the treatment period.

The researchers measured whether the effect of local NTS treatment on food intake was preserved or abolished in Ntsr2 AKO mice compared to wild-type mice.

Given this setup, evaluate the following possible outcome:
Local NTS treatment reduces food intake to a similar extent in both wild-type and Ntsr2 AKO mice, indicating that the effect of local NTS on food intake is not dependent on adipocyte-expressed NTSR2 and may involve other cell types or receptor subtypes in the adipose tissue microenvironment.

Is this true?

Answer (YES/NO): NO